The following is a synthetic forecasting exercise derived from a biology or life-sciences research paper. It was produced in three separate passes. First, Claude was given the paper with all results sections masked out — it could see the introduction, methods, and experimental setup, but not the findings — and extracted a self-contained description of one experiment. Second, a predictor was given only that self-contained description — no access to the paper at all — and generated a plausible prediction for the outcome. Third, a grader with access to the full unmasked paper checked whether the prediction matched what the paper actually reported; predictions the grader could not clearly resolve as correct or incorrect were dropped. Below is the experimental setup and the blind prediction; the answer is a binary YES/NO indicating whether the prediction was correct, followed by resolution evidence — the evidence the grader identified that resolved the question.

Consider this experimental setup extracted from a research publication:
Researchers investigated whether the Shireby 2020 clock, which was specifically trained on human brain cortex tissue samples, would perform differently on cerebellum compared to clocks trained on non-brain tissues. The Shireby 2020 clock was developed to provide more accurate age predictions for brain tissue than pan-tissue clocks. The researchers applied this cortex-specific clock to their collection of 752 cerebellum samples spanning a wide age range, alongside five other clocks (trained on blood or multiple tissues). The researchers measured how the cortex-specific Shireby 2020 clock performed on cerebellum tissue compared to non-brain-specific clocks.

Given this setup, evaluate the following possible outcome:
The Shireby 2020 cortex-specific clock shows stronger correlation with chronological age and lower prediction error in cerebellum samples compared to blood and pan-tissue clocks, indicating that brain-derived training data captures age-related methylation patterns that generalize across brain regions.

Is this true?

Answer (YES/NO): NO